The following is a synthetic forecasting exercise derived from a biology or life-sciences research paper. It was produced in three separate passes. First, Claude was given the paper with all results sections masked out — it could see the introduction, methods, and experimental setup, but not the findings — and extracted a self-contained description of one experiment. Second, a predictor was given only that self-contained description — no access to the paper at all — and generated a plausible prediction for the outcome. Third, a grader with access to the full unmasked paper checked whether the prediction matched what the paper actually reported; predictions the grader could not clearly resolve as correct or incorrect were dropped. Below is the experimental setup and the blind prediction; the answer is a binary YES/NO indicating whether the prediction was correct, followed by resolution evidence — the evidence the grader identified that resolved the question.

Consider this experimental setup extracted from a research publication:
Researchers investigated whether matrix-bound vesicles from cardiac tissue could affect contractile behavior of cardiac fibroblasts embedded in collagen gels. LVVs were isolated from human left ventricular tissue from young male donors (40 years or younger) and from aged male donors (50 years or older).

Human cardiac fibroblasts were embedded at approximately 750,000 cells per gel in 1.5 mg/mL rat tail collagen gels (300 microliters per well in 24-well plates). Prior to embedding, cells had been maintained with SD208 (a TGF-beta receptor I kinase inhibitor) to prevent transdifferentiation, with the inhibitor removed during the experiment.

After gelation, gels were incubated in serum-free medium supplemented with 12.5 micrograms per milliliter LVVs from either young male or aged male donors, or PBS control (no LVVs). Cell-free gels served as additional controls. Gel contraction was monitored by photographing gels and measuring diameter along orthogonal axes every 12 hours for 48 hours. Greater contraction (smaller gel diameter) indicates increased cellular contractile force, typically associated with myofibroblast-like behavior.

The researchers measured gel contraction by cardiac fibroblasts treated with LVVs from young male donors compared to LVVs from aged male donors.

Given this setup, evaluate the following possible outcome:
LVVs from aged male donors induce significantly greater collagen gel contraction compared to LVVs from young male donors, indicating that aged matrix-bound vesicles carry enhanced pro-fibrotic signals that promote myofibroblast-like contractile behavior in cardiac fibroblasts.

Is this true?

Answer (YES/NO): YES